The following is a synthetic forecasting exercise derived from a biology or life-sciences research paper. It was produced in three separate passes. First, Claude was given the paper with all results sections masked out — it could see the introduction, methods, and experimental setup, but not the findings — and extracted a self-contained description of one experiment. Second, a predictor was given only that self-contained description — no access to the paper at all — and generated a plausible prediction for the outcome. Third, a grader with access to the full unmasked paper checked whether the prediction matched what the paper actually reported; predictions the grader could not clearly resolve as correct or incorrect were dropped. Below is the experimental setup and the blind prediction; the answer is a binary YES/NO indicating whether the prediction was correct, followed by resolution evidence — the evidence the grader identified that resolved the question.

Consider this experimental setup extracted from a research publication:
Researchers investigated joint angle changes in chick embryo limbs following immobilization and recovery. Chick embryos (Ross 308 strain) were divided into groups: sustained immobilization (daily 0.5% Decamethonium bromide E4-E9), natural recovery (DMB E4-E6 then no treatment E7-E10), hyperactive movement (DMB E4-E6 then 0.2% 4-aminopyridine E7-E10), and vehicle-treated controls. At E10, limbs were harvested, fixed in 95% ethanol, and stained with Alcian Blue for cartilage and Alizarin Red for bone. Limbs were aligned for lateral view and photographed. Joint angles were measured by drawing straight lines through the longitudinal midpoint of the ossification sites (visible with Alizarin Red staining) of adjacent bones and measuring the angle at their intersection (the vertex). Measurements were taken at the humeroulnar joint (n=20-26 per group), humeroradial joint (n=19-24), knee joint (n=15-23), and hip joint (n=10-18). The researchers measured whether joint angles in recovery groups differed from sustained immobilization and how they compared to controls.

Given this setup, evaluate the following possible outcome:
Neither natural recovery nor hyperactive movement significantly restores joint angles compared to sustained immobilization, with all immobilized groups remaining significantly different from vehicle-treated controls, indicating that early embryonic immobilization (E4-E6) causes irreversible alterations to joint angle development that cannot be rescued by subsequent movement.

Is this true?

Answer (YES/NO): NO